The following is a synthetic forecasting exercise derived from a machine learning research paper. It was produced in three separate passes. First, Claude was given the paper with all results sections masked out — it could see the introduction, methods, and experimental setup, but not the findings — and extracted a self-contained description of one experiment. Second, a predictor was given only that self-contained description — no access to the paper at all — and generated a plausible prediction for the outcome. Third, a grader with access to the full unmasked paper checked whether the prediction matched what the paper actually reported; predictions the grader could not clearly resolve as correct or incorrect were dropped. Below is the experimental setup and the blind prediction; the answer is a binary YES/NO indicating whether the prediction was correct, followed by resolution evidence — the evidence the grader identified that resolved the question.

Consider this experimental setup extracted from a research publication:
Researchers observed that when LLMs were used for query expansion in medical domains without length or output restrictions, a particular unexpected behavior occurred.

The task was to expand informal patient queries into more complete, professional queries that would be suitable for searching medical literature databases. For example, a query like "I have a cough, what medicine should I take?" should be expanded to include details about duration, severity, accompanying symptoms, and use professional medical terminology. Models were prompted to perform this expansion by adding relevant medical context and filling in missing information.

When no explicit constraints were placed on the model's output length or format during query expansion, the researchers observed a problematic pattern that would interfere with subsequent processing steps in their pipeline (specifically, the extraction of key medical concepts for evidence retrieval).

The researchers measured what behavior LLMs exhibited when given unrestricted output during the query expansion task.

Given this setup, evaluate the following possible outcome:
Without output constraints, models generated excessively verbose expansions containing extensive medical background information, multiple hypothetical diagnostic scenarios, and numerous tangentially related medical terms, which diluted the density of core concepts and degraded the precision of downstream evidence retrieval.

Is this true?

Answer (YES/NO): NO